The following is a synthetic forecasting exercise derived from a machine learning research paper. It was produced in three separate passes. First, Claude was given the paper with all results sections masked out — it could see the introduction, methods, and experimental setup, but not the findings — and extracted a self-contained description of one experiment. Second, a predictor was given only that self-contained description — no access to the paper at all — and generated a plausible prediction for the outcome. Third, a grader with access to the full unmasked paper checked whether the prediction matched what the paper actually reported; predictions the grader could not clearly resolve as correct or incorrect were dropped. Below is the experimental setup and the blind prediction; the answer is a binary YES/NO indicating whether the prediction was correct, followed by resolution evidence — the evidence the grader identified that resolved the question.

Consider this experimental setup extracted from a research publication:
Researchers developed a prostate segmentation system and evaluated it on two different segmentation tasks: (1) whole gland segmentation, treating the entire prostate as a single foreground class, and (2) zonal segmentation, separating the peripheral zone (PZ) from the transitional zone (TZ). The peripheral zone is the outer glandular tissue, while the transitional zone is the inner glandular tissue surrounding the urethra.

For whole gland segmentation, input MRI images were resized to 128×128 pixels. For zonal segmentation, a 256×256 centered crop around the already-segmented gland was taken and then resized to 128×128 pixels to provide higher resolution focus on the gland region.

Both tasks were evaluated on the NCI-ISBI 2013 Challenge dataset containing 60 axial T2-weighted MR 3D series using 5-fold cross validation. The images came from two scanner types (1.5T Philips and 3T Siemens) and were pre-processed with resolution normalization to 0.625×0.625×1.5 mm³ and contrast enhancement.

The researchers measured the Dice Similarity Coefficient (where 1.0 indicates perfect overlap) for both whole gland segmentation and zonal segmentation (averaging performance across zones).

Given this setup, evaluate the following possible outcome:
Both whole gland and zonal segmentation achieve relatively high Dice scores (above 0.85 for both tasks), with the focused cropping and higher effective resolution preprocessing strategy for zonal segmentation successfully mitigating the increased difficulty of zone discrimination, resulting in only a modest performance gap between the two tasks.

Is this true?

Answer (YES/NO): NO